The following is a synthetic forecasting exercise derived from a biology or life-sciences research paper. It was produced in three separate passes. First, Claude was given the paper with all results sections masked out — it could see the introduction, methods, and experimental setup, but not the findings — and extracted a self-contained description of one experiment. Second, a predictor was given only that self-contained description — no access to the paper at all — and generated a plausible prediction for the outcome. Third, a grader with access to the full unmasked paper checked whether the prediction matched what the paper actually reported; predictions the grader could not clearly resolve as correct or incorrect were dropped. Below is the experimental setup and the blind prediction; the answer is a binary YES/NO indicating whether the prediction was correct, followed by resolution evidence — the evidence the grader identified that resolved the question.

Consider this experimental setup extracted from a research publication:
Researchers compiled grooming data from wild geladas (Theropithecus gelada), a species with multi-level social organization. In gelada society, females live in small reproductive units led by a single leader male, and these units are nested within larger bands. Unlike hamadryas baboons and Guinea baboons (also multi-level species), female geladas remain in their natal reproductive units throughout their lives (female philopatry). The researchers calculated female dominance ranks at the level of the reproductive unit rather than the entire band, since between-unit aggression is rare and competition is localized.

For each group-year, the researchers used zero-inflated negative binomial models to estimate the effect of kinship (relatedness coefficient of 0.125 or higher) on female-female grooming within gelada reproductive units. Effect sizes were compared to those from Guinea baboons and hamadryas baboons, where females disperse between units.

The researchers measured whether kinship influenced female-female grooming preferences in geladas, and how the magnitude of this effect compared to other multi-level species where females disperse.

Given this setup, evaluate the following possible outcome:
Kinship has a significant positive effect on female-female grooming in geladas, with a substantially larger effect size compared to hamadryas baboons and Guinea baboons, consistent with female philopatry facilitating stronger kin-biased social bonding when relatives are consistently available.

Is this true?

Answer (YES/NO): NO